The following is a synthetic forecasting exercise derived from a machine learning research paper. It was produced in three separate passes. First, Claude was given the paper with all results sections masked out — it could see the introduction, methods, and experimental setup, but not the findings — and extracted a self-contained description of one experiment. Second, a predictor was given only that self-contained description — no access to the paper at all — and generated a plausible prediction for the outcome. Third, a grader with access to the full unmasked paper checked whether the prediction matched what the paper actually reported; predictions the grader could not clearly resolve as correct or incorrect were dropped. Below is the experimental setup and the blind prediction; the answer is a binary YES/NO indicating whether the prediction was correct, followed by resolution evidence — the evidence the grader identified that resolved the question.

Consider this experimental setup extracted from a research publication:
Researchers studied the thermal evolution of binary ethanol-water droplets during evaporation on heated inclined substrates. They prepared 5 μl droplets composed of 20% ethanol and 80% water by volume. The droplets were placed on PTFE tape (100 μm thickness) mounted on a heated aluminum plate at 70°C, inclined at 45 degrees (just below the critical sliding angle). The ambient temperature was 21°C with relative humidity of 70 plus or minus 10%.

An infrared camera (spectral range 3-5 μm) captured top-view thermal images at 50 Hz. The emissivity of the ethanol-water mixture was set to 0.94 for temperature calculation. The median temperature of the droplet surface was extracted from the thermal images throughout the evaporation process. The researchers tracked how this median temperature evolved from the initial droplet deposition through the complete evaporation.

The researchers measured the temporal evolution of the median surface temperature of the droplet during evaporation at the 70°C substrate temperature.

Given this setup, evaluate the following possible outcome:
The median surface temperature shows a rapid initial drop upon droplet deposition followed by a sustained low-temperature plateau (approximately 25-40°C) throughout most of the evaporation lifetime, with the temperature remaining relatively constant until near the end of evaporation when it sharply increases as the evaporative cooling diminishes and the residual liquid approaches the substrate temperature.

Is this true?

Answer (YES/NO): NO